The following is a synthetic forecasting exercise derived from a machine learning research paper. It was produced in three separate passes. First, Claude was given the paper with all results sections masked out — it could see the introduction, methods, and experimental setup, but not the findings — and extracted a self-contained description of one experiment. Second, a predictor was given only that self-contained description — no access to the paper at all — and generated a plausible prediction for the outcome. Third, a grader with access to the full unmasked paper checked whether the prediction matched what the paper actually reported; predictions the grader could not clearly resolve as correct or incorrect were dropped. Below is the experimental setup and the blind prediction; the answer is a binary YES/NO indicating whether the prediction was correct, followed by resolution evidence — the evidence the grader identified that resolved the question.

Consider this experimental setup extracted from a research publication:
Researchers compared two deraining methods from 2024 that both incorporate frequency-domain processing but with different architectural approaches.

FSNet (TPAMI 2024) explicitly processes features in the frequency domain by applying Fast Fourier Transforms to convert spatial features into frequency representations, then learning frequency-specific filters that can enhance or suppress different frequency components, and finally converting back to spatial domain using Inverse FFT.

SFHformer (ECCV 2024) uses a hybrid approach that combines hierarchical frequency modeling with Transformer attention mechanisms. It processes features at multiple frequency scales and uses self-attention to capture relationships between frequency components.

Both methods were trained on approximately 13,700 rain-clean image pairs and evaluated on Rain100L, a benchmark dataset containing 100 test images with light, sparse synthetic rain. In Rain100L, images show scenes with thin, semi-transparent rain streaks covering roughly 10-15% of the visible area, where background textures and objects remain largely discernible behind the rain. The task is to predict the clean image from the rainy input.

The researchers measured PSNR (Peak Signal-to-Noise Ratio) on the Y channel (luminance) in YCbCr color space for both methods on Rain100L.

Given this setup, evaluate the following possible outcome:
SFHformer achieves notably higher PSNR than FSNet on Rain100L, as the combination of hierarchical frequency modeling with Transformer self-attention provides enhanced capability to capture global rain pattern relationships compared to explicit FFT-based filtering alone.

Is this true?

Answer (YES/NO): NO